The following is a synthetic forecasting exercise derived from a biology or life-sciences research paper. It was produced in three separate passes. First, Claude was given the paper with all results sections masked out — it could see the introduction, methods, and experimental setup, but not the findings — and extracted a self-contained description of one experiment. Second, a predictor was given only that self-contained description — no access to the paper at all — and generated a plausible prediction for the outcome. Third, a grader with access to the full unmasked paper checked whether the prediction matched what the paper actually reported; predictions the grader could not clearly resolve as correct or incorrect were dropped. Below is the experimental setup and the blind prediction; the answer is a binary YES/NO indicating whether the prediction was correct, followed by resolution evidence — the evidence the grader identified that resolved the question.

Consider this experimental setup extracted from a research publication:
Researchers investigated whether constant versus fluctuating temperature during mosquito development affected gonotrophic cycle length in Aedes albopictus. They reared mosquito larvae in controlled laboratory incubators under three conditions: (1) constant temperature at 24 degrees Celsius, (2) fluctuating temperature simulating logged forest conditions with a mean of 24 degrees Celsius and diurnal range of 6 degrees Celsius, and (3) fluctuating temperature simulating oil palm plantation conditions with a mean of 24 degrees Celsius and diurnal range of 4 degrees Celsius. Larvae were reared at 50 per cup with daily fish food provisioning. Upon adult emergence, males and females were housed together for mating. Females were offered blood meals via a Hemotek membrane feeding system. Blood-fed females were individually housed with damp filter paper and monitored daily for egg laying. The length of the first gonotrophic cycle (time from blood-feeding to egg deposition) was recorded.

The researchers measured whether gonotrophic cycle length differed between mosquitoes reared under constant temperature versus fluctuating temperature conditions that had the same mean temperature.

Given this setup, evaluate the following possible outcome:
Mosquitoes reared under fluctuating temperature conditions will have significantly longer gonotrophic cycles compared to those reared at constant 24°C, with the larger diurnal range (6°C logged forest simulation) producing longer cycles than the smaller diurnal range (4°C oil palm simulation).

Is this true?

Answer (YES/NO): NO